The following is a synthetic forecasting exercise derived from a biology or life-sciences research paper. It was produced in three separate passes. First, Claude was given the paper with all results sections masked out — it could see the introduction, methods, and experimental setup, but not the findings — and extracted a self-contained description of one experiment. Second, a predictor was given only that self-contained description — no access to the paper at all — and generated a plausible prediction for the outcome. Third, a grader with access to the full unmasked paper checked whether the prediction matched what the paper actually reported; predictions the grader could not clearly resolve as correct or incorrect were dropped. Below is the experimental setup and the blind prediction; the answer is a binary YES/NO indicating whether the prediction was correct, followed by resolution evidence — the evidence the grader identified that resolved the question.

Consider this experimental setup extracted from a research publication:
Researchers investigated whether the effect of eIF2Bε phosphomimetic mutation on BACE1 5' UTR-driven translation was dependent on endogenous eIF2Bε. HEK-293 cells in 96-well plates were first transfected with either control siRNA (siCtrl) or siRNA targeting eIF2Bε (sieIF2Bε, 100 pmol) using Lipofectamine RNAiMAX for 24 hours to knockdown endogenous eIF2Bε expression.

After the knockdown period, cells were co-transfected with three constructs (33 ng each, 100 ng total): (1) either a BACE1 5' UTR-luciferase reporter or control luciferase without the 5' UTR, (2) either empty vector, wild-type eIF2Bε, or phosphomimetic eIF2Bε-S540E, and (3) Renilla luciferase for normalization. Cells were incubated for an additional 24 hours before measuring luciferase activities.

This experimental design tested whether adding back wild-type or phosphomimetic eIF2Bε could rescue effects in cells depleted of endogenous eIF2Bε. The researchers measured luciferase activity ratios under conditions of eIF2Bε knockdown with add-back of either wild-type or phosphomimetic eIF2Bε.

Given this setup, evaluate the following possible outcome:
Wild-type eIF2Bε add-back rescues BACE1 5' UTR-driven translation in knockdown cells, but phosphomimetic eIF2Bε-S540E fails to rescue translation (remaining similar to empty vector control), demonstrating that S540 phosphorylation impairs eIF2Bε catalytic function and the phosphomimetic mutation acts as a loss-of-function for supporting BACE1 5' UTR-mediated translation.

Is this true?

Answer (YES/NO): NO